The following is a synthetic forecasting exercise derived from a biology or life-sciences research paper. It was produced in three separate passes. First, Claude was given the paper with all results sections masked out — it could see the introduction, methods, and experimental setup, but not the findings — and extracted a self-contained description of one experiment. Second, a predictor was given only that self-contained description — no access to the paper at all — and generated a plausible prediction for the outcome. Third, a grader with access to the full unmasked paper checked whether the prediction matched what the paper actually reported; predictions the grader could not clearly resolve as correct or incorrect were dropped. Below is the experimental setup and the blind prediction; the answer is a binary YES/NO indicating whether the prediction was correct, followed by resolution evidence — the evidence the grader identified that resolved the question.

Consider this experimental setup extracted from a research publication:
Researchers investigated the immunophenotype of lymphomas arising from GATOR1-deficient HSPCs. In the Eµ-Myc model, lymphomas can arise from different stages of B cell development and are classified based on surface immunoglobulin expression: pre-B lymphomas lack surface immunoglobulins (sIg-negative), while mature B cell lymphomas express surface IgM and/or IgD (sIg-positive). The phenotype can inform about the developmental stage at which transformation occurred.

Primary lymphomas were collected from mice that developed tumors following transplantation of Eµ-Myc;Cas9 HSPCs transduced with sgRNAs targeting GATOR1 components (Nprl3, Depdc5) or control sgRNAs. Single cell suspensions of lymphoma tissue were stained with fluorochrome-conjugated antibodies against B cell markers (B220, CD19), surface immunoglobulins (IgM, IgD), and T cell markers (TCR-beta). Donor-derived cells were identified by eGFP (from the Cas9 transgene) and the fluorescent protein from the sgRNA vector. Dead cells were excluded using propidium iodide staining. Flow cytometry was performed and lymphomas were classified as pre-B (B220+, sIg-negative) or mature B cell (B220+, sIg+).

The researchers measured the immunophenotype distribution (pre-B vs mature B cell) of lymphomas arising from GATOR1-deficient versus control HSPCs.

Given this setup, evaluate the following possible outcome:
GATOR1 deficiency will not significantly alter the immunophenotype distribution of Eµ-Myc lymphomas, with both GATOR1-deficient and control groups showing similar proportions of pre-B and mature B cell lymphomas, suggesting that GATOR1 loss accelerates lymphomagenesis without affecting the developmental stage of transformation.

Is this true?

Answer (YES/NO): YES